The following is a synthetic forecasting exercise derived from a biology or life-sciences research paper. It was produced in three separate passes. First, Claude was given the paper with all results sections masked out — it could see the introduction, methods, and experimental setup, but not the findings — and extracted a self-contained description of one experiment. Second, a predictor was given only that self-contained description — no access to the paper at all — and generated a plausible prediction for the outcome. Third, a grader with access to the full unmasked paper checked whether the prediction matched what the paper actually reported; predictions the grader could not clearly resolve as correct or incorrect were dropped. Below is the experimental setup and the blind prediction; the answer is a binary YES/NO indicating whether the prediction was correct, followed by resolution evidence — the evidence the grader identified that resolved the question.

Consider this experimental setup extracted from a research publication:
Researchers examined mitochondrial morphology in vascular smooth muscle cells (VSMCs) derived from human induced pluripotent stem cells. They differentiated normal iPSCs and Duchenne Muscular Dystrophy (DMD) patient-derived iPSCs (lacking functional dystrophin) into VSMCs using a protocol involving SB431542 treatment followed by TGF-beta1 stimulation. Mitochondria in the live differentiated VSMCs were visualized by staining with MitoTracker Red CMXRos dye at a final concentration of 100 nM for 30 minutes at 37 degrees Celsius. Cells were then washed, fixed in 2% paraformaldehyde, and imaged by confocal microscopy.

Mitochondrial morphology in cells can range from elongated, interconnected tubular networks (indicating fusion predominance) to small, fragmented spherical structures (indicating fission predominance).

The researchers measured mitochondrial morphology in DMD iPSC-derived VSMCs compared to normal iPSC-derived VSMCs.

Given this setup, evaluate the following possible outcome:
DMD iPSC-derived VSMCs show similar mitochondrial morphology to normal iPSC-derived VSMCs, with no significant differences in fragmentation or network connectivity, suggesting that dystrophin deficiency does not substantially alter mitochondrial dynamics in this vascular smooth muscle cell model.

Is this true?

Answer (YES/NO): NO